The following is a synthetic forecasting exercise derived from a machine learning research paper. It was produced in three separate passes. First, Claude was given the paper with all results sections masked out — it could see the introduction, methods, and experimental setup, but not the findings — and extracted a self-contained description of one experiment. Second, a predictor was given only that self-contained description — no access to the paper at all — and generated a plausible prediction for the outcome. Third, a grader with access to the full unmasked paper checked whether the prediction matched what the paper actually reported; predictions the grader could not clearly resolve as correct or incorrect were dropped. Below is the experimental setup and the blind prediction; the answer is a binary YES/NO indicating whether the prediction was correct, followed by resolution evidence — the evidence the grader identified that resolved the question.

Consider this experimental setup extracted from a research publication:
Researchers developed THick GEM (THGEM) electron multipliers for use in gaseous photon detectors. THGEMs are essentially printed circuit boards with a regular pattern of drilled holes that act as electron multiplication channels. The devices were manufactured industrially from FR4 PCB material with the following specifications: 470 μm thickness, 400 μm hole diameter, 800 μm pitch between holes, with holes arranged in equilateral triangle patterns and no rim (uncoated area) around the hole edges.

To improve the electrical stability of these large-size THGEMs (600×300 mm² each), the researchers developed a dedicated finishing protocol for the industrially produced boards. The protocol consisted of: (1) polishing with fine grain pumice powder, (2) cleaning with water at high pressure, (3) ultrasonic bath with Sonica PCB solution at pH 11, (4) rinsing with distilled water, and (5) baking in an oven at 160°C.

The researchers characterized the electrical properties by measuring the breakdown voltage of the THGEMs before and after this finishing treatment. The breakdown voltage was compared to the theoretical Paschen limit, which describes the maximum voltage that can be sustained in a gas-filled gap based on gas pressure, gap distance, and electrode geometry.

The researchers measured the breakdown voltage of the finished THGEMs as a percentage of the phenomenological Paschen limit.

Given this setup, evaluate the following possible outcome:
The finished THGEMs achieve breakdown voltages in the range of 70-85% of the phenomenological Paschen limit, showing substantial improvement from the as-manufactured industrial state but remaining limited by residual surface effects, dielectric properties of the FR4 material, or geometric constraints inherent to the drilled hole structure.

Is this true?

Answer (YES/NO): NO